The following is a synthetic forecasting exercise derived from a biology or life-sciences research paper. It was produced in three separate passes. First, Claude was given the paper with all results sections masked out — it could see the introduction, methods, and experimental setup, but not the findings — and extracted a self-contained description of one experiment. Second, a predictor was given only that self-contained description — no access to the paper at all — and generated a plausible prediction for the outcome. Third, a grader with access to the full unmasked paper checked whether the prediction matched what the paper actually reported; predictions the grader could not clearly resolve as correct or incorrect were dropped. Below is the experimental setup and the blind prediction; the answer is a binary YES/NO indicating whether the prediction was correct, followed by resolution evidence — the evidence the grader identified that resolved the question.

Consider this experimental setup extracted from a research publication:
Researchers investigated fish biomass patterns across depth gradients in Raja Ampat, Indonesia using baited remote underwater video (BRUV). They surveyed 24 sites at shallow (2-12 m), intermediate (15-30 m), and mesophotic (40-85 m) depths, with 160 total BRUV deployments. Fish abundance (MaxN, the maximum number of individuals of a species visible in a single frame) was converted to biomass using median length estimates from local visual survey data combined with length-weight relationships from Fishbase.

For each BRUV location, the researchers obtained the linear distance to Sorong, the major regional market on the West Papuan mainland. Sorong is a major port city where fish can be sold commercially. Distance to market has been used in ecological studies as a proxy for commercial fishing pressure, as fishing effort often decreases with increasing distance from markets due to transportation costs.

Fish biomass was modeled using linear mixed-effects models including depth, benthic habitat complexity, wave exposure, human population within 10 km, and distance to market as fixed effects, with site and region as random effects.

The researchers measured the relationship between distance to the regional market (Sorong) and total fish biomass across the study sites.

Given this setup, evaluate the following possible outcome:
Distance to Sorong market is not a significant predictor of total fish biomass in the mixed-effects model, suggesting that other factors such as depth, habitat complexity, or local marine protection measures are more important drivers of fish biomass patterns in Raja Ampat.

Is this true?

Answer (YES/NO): NO